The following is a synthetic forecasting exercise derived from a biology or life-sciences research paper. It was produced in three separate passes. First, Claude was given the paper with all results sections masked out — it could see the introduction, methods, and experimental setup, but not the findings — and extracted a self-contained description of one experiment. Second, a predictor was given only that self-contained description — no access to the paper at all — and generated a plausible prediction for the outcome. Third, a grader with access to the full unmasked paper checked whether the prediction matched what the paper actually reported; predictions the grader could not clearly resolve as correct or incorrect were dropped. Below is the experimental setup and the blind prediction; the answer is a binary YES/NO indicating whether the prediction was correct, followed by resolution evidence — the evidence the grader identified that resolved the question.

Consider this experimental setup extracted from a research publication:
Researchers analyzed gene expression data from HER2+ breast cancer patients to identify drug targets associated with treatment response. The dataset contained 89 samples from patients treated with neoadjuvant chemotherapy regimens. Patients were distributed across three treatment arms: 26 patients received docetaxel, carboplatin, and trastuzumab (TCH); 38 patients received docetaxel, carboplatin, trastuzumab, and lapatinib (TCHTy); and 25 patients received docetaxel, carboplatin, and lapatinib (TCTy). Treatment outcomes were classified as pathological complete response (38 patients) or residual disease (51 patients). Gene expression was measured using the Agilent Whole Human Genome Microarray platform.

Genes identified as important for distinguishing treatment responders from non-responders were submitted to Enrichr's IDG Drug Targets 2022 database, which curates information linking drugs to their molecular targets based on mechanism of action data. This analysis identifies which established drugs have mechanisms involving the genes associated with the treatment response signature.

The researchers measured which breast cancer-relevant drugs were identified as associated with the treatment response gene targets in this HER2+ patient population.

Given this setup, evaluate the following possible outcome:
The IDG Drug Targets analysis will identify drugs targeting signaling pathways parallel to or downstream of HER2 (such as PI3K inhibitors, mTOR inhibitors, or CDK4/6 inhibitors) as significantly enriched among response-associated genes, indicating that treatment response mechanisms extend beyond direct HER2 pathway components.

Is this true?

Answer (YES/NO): NO